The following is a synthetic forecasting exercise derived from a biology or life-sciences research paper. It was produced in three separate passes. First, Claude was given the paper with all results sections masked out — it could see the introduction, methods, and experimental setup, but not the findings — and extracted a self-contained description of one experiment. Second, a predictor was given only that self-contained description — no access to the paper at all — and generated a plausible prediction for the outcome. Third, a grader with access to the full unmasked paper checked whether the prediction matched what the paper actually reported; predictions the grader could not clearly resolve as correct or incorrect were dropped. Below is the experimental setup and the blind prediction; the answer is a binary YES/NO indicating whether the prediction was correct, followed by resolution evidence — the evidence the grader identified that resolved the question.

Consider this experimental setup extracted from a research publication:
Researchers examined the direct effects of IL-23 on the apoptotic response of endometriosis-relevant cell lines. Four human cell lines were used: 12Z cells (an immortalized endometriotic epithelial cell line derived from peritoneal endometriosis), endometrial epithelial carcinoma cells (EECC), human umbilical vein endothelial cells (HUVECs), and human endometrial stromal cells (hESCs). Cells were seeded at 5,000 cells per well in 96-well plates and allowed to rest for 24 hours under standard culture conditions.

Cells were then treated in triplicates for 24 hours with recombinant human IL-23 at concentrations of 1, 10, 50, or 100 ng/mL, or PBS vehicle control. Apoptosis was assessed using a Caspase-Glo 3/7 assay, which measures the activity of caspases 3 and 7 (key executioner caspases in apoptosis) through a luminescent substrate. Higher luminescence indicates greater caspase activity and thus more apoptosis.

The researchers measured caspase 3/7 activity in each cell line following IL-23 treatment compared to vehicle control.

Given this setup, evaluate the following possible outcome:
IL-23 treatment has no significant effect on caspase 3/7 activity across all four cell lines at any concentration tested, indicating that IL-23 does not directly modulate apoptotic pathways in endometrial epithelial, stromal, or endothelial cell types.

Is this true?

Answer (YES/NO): YES